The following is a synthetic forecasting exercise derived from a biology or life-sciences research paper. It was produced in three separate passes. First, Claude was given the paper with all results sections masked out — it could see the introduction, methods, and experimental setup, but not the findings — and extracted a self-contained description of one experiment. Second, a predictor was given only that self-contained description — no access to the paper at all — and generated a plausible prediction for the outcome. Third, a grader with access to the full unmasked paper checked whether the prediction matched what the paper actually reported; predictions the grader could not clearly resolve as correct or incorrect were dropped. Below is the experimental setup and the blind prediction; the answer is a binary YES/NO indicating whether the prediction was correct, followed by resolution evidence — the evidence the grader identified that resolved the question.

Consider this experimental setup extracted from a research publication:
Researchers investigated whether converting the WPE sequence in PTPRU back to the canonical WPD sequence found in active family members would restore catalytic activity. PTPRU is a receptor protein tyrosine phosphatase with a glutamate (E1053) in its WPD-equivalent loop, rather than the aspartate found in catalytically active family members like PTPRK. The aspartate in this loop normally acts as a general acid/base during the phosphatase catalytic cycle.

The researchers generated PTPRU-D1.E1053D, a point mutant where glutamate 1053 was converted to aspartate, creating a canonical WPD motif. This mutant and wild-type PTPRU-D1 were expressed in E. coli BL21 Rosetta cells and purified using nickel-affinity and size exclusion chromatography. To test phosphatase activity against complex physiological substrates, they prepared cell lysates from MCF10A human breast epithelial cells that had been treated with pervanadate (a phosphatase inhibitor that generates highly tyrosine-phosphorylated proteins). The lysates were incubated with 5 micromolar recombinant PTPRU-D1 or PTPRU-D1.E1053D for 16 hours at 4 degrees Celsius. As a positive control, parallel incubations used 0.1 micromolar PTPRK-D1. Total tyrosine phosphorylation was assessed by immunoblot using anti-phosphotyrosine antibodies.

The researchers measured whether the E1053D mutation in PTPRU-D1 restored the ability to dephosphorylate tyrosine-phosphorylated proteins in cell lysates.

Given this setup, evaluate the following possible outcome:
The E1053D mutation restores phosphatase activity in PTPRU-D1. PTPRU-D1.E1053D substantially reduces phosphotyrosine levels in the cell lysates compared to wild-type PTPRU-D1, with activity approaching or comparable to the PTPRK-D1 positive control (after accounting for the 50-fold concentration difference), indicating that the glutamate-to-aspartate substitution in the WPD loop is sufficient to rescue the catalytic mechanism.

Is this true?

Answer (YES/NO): NO